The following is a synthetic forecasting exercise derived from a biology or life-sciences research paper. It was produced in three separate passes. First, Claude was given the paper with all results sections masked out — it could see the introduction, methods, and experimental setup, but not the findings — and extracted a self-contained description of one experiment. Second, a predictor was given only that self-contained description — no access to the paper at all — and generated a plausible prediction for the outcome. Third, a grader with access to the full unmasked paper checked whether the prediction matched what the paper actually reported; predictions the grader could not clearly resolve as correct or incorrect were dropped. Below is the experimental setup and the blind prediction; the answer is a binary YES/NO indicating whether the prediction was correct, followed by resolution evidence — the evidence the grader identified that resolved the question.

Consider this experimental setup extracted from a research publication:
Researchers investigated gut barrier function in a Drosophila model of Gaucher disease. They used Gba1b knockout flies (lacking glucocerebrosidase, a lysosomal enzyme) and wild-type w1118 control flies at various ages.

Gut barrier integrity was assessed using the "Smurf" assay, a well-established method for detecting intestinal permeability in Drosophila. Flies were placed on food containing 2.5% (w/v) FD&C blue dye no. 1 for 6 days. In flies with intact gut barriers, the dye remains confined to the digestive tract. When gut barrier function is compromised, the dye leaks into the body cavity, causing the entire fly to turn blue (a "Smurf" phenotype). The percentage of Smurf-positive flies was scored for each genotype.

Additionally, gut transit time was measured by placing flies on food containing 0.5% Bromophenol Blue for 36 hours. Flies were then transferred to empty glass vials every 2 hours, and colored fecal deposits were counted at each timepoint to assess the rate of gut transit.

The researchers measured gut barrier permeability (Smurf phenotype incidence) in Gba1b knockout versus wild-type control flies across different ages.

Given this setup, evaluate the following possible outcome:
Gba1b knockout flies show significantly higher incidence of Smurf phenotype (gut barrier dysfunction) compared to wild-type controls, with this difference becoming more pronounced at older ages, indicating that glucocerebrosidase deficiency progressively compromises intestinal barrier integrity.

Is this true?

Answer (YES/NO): NO